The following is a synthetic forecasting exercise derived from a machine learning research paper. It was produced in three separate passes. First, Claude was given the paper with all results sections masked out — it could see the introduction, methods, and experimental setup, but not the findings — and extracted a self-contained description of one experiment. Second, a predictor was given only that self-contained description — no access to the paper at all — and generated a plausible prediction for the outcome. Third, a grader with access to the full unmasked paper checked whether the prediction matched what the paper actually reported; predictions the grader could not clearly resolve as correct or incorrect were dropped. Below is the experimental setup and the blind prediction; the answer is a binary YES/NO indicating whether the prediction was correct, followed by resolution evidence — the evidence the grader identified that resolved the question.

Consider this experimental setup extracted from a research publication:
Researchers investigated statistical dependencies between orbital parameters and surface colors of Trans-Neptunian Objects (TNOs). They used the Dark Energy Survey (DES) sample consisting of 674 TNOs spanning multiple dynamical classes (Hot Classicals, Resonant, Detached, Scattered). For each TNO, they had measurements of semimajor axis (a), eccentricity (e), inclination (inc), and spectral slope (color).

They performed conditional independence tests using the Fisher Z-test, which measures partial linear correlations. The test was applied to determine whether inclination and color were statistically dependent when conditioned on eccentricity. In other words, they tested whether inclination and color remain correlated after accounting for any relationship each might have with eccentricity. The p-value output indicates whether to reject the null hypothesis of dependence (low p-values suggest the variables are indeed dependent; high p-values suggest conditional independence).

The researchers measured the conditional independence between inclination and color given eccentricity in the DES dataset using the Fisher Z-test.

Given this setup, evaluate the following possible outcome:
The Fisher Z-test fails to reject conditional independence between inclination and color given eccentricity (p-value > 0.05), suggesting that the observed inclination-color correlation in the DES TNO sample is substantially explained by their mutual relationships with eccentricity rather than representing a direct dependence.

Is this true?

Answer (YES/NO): NO